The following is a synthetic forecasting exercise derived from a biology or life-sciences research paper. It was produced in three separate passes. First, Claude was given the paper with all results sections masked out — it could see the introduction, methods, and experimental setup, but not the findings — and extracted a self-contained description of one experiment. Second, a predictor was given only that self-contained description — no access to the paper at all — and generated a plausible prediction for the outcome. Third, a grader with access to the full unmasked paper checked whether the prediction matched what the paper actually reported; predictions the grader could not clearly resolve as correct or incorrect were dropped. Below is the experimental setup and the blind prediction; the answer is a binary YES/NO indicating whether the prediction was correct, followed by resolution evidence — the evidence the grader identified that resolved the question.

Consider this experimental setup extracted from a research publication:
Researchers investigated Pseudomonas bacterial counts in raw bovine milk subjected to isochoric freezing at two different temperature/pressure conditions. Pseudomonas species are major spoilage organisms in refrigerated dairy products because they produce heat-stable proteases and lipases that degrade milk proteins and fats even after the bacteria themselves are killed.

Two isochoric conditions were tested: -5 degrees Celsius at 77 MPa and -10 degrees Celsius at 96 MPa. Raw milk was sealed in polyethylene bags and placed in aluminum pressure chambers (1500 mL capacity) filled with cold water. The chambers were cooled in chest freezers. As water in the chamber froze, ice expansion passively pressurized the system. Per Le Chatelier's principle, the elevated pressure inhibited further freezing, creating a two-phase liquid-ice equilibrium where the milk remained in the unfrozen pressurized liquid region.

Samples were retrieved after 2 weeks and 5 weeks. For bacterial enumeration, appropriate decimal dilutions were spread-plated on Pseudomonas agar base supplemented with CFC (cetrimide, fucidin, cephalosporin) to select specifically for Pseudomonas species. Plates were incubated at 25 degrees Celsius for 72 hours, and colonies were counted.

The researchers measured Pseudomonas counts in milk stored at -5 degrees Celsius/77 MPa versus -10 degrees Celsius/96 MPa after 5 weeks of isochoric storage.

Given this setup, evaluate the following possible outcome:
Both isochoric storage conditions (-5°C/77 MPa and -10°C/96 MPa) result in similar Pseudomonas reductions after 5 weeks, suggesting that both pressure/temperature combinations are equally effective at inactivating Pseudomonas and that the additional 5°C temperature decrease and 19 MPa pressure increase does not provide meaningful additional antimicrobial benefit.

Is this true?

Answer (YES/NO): NO